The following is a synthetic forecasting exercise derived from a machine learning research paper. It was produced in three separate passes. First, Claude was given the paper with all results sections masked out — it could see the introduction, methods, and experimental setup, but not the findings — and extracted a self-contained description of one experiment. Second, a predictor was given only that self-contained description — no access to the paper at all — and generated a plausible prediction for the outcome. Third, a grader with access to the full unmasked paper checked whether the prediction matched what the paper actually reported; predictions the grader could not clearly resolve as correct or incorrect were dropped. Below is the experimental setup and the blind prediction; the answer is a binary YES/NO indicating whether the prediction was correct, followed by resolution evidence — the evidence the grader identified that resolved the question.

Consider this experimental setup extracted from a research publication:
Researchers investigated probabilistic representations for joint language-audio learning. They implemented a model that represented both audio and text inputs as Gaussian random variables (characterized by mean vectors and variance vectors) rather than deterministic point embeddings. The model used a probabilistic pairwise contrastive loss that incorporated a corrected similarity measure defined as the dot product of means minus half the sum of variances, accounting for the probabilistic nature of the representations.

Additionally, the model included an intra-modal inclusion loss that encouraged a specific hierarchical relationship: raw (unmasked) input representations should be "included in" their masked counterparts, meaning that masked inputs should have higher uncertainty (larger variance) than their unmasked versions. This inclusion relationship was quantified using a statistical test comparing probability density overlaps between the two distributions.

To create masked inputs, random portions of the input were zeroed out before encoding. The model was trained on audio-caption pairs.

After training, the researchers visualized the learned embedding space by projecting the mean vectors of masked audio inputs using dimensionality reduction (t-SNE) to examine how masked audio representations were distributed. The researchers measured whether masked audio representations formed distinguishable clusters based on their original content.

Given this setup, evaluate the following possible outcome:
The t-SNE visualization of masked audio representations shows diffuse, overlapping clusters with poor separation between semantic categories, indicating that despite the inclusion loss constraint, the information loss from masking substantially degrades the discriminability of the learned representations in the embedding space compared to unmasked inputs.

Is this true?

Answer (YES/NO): NO